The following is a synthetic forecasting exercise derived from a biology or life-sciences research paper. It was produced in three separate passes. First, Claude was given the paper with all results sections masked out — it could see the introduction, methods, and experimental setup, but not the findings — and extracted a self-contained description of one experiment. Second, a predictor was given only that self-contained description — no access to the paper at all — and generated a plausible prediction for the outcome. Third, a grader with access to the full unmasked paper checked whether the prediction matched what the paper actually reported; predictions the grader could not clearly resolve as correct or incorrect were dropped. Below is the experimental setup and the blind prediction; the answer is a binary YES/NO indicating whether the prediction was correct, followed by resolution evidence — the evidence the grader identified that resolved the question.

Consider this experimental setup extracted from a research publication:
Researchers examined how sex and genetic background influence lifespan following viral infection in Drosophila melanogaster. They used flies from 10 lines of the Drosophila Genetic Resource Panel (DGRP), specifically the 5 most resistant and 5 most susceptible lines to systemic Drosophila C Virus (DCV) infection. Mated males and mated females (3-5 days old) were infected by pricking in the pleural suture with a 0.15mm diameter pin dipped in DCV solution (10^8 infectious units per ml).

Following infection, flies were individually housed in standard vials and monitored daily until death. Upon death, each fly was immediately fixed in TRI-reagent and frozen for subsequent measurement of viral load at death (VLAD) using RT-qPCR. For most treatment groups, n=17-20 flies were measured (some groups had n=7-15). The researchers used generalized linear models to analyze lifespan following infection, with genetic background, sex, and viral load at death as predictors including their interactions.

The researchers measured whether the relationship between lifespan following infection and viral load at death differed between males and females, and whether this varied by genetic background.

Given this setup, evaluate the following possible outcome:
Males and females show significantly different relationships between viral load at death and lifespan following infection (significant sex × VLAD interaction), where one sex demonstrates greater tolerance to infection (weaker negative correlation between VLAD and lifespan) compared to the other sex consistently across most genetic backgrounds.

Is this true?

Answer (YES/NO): NO